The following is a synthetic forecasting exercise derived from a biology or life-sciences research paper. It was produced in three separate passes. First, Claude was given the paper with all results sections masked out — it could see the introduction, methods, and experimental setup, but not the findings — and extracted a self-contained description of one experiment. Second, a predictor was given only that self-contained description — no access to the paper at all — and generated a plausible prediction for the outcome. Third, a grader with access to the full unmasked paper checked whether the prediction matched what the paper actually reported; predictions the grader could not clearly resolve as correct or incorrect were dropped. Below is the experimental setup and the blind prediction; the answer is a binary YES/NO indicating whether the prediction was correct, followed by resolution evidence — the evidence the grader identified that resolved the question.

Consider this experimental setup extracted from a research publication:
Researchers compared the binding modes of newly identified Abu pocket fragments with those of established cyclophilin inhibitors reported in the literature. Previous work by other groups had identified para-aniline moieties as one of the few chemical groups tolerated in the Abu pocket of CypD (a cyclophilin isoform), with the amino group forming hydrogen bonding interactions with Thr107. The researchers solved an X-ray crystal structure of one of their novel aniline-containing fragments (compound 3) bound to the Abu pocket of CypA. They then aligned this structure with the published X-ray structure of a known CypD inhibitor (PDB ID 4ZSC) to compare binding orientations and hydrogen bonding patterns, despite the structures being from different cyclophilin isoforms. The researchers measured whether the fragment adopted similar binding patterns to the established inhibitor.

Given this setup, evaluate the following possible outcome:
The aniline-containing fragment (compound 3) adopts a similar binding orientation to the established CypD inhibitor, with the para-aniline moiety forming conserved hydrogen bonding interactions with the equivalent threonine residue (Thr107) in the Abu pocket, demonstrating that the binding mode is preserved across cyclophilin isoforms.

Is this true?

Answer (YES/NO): YES